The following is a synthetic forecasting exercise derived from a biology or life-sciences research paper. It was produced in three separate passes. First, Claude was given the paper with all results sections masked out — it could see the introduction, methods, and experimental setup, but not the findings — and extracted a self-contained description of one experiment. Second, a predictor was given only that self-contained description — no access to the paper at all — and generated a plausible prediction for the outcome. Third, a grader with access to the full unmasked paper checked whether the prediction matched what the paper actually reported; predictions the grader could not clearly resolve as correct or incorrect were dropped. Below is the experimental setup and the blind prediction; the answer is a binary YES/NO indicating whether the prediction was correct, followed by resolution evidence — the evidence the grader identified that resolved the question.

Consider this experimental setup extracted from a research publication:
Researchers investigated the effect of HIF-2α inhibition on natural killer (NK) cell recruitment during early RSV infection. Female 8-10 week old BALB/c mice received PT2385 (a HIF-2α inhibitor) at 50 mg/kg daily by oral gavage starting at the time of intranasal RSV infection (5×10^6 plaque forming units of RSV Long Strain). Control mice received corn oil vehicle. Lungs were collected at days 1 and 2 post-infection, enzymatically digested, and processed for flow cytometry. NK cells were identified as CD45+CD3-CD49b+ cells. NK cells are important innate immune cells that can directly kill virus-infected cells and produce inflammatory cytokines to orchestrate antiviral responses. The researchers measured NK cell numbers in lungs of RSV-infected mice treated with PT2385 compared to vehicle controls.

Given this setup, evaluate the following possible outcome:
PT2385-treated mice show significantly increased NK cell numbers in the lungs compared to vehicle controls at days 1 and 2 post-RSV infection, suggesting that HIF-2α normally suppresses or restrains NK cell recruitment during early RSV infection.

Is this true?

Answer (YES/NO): NO